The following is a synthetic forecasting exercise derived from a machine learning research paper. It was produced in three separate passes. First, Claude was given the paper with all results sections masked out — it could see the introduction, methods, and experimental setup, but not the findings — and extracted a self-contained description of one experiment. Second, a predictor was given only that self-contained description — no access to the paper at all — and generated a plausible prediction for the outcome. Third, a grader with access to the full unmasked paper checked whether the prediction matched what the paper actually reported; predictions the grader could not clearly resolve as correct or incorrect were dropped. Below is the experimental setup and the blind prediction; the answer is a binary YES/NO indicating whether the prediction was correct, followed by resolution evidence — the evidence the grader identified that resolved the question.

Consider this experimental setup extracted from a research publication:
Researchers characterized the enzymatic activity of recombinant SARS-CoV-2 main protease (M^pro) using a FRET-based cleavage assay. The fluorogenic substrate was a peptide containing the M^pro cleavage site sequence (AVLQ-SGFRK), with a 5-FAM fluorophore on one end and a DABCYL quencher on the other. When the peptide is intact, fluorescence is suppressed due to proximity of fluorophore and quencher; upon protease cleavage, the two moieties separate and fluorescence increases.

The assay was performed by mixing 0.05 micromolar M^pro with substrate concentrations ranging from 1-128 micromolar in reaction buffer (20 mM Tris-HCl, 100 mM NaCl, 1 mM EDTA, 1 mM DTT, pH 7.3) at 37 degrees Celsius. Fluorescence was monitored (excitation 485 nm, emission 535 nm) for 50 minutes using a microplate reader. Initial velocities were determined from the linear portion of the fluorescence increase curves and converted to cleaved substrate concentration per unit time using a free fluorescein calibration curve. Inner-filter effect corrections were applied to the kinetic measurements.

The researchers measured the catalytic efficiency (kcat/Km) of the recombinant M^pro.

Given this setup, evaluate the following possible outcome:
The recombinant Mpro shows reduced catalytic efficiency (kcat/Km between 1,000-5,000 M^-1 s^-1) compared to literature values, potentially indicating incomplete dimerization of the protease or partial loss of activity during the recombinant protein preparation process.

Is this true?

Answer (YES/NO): NO